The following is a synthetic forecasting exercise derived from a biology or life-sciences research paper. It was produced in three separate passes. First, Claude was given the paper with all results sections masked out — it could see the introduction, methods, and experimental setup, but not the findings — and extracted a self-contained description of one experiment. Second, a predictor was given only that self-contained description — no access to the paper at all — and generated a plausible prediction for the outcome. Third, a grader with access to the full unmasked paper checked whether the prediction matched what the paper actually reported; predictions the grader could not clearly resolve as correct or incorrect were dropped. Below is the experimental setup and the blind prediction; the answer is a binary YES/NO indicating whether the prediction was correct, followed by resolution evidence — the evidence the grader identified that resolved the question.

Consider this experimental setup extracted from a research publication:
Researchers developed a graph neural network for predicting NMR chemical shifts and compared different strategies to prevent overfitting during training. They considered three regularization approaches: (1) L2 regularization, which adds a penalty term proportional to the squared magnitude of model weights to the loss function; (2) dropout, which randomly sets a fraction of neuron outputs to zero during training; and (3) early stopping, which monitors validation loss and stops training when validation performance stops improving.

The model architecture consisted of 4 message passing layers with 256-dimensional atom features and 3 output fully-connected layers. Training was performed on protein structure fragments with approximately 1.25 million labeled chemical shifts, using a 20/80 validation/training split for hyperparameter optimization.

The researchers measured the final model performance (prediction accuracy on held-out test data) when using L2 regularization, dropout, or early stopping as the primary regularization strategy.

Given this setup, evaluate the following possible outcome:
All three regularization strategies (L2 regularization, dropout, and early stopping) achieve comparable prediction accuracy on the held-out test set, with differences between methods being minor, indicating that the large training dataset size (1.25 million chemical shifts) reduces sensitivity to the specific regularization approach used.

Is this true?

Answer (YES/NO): NO